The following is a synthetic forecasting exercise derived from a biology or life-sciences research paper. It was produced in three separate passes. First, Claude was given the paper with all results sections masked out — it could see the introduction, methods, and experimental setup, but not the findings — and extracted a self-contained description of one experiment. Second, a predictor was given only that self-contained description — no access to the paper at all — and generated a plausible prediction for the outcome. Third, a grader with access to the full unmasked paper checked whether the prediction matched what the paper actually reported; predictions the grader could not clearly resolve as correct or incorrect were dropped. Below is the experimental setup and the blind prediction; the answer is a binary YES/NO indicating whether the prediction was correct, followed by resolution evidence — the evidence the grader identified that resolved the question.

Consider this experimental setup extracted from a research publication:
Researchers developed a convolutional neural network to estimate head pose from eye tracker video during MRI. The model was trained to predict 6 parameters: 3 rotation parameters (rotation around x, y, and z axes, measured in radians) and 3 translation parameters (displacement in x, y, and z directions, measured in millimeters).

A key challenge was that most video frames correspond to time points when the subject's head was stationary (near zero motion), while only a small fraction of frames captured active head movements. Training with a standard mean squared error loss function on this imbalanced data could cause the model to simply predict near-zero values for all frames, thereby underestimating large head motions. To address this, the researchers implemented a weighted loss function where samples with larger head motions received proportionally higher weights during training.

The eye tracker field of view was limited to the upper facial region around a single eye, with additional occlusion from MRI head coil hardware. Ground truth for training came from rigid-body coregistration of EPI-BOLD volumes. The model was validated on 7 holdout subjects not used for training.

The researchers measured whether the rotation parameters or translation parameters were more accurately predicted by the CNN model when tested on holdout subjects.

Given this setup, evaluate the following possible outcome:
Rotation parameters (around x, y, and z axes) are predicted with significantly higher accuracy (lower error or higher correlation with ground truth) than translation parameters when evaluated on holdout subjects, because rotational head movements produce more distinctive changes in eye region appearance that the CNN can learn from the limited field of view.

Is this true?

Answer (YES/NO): YES